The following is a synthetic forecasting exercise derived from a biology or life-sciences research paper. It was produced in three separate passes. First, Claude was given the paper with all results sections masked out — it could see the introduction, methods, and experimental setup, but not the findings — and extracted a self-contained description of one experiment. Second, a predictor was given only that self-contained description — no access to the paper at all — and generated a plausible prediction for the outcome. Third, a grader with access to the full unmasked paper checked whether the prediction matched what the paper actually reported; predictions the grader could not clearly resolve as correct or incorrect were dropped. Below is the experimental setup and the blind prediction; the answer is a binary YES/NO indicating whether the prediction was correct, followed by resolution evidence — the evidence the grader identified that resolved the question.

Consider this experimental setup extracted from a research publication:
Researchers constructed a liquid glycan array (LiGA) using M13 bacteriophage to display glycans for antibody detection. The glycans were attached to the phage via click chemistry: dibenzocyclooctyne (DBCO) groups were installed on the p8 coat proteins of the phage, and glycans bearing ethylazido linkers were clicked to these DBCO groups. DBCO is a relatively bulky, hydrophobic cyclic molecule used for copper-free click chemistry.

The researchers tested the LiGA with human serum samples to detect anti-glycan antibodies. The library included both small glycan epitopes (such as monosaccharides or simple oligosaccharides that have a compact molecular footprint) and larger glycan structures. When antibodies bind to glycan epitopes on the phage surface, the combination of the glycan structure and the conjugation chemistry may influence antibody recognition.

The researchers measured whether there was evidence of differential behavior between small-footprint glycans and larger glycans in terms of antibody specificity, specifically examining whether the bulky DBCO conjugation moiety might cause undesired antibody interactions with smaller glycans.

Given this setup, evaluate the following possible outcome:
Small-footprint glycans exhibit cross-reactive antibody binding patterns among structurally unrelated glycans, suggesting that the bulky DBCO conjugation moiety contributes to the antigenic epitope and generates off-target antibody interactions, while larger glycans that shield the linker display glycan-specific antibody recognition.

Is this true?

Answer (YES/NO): YES